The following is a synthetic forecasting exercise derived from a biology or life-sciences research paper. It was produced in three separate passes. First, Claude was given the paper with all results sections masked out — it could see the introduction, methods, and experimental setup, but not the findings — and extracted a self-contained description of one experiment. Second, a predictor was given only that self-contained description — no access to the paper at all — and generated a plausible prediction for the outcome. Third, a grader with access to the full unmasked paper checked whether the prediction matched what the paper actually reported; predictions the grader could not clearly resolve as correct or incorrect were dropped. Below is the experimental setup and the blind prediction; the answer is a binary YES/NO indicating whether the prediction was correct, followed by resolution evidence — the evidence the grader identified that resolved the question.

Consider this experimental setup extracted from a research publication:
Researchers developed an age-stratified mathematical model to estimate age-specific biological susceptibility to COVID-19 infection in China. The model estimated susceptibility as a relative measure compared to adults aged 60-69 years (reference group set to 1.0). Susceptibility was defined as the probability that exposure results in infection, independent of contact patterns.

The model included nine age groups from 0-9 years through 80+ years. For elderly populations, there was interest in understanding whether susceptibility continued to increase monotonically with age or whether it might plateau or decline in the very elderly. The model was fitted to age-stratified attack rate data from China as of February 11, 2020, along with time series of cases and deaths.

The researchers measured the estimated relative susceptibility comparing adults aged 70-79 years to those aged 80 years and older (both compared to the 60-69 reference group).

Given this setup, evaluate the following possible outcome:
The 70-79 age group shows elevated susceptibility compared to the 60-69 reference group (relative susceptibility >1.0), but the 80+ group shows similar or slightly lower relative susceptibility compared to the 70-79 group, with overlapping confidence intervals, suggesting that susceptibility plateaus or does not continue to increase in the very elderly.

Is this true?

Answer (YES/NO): NO